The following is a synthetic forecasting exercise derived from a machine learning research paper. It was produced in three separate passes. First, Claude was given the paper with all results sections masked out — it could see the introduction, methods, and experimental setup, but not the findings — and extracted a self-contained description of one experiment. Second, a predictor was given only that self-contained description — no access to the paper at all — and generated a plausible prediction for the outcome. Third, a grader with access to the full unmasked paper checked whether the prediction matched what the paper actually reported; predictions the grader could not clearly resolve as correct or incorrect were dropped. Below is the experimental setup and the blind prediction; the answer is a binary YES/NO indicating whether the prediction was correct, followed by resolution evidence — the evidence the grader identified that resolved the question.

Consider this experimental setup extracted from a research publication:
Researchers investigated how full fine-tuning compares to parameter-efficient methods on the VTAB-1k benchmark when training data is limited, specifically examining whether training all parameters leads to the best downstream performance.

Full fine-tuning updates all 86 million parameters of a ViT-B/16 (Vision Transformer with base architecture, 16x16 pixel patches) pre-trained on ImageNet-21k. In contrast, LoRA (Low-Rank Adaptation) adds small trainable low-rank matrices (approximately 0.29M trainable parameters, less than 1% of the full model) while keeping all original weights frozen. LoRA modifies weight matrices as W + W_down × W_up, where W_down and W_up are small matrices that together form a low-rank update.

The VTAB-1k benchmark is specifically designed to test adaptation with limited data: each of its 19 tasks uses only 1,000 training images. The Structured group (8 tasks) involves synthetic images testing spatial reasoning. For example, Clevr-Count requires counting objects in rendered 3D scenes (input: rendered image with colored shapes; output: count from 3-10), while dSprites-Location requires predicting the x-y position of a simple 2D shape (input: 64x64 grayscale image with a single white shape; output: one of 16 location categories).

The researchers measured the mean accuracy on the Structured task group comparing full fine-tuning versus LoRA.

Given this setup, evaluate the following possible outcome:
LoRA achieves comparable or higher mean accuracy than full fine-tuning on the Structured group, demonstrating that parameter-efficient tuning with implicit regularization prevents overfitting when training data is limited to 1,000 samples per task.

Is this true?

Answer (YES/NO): YES